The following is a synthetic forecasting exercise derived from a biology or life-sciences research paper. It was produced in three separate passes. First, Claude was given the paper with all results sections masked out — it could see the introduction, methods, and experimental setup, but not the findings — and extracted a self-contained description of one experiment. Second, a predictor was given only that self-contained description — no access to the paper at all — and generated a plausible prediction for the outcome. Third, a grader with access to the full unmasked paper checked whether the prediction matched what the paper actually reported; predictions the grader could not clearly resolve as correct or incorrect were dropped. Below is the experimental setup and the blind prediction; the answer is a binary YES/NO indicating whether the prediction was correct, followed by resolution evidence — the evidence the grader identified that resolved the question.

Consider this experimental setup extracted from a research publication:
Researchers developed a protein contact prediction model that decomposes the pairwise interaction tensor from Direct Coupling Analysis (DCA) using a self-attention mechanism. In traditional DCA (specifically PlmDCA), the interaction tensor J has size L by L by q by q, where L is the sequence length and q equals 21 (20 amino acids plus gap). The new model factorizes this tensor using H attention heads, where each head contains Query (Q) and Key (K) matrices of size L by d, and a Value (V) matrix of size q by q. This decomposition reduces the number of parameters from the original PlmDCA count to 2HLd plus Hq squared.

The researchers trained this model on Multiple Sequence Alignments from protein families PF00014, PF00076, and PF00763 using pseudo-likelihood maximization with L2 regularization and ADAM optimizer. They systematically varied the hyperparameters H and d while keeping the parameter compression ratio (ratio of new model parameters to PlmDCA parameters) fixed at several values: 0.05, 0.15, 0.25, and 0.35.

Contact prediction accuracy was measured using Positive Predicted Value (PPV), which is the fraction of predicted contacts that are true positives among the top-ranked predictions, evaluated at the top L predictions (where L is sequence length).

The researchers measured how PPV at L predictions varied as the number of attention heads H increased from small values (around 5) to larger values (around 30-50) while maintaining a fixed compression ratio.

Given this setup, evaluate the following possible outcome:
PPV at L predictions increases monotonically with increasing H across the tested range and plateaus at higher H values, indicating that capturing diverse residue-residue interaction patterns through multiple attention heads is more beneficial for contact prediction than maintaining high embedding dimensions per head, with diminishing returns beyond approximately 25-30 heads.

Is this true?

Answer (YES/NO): NO